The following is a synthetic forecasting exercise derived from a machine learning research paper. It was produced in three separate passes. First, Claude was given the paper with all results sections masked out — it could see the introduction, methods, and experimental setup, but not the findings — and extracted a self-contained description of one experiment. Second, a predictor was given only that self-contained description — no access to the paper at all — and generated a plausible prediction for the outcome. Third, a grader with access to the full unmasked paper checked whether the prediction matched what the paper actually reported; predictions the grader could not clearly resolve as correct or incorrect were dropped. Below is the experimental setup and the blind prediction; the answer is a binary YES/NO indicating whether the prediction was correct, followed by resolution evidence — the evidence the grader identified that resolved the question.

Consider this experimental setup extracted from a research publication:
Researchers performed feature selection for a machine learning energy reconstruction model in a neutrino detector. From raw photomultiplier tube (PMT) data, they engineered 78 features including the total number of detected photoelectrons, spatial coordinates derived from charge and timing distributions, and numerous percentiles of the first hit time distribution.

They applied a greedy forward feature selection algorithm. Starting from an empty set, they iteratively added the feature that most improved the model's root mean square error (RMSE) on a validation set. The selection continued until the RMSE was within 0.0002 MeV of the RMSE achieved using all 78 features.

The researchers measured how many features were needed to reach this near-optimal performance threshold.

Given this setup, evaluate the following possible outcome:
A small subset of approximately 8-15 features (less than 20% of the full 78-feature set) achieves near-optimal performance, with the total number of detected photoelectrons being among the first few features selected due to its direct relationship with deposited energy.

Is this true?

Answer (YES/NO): NO